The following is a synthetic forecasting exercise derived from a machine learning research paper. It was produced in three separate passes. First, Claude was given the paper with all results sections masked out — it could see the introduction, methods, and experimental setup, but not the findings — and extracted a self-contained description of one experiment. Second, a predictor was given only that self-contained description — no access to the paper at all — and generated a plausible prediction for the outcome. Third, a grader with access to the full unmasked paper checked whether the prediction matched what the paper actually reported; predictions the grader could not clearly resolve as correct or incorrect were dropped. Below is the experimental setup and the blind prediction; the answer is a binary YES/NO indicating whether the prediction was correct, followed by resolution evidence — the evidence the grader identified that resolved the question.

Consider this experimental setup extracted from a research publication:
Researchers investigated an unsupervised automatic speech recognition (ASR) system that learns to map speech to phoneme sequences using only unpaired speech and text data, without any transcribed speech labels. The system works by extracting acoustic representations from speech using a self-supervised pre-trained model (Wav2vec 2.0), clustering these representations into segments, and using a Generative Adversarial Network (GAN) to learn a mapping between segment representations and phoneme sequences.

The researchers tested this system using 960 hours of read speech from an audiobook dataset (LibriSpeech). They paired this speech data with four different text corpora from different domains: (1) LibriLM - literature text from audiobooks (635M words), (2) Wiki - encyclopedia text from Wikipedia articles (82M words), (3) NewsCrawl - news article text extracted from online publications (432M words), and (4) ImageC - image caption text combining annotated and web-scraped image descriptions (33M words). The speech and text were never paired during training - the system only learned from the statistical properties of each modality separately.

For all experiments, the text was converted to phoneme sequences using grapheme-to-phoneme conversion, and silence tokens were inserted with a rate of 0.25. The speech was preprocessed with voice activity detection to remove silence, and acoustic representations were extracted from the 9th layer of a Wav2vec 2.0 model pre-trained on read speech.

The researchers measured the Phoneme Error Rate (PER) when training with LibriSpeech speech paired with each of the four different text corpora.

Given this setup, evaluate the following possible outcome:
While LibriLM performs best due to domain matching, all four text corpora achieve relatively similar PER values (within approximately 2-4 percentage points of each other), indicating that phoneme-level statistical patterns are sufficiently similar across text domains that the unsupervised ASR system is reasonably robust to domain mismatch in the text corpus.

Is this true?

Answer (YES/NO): NO